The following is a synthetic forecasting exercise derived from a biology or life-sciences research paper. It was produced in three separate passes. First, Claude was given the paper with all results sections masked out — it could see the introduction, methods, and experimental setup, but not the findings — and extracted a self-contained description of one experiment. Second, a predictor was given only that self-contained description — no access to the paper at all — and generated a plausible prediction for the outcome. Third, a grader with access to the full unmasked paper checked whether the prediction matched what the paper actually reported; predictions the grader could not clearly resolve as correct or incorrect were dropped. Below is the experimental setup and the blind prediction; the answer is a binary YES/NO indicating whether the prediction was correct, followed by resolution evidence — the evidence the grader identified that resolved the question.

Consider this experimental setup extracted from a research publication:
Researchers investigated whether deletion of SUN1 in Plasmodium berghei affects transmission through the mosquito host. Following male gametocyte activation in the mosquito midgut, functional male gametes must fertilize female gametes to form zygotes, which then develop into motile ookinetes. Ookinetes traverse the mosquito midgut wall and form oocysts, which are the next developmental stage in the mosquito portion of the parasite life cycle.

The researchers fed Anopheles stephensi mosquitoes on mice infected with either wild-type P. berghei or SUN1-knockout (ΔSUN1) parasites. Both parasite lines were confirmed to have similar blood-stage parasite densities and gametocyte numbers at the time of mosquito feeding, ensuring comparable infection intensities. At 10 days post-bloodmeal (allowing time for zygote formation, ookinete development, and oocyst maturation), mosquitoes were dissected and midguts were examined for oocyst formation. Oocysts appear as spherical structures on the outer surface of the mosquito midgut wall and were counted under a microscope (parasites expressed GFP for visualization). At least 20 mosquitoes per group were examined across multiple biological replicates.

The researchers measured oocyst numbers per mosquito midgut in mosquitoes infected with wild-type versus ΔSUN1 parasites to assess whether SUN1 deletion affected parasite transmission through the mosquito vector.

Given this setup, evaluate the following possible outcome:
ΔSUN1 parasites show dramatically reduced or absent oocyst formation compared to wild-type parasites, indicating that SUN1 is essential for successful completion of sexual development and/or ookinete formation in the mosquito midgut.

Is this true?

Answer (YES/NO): YES